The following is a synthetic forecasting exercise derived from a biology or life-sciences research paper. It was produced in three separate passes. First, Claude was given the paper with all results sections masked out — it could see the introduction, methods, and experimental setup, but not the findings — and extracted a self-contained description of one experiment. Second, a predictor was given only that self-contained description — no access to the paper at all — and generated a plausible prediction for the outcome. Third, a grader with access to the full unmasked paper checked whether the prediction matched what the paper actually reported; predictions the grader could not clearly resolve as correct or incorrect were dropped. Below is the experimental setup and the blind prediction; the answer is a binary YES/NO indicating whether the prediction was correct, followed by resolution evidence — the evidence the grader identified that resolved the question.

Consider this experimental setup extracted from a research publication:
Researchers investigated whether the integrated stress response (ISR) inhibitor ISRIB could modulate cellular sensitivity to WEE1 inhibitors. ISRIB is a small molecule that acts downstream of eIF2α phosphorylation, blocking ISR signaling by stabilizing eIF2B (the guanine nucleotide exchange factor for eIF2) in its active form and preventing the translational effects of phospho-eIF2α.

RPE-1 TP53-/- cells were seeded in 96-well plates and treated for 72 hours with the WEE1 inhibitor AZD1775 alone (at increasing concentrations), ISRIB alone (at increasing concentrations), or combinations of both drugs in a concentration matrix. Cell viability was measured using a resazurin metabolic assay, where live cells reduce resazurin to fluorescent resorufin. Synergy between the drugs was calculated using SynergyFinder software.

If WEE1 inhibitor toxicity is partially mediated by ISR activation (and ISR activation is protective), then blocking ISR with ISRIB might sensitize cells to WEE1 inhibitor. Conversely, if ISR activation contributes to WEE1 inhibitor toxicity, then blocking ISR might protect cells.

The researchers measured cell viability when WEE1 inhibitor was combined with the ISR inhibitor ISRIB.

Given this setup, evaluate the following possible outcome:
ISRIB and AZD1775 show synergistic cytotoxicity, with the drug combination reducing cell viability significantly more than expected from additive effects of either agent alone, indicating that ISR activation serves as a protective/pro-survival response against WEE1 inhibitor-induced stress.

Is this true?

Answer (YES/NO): NO